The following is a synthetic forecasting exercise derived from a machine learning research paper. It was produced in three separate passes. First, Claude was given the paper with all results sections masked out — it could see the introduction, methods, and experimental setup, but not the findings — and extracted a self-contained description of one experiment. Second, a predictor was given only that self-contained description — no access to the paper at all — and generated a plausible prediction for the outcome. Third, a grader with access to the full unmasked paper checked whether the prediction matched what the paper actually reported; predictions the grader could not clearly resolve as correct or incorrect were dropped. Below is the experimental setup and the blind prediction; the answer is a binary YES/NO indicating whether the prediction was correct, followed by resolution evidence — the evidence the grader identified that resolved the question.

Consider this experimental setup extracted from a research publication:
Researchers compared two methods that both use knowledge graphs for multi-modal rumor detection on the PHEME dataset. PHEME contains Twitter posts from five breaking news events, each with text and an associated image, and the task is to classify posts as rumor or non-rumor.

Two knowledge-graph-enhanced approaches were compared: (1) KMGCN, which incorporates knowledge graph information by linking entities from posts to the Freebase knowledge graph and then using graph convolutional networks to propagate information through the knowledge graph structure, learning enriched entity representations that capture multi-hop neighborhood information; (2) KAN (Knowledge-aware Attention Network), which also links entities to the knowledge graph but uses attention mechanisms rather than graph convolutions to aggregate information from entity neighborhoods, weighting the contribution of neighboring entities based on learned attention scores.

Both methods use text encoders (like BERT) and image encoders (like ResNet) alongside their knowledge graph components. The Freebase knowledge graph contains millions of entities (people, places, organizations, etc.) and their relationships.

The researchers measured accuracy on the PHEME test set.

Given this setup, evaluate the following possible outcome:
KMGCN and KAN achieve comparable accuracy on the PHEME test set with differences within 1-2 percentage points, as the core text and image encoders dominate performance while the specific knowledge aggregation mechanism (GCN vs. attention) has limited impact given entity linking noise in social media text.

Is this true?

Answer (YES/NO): NO